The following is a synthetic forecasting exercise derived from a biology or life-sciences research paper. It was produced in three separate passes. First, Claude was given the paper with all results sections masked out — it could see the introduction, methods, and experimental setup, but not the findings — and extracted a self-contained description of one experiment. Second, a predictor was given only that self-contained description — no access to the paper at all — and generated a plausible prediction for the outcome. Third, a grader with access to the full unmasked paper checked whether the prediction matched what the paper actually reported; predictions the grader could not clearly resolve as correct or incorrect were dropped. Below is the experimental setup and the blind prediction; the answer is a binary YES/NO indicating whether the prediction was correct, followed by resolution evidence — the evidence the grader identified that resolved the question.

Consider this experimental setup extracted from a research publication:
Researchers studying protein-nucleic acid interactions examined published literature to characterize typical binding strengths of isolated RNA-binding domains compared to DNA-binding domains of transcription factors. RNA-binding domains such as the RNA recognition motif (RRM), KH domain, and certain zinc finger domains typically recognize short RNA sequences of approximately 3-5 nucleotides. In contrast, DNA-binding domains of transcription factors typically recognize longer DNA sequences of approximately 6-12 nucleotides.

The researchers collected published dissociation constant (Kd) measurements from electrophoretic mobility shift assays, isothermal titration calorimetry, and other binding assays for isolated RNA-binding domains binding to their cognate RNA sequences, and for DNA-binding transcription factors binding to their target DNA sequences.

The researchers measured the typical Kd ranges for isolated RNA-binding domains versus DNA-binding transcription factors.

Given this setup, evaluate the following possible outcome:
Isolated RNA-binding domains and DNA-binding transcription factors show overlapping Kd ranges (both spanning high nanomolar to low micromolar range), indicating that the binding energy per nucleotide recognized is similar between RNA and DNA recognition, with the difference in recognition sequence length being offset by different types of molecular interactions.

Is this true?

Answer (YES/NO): NO